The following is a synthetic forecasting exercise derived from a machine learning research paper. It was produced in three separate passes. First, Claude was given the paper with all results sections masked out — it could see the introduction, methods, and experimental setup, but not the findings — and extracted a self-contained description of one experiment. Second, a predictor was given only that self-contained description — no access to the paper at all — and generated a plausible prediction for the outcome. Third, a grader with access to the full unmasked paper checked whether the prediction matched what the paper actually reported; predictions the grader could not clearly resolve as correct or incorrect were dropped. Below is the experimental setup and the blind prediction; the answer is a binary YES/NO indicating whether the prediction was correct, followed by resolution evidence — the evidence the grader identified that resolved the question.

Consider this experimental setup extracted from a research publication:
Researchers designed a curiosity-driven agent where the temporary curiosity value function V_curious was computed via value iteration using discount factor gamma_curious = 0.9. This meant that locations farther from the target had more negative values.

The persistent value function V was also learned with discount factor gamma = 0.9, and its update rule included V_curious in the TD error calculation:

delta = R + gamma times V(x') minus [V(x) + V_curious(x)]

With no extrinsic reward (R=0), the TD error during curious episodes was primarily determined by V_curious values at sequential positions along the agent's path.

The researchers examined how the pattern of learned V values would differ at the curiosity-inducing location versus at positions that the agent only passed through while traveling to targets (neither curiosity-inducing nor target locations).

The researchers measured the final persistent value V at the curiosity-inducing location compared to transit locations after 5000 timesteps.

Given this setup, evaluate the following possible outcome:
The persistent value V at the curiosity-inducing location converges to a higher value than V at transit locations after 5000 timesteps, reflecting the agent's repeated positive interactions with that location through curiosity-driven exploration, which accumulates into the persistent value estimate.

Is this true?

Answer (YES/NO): YES